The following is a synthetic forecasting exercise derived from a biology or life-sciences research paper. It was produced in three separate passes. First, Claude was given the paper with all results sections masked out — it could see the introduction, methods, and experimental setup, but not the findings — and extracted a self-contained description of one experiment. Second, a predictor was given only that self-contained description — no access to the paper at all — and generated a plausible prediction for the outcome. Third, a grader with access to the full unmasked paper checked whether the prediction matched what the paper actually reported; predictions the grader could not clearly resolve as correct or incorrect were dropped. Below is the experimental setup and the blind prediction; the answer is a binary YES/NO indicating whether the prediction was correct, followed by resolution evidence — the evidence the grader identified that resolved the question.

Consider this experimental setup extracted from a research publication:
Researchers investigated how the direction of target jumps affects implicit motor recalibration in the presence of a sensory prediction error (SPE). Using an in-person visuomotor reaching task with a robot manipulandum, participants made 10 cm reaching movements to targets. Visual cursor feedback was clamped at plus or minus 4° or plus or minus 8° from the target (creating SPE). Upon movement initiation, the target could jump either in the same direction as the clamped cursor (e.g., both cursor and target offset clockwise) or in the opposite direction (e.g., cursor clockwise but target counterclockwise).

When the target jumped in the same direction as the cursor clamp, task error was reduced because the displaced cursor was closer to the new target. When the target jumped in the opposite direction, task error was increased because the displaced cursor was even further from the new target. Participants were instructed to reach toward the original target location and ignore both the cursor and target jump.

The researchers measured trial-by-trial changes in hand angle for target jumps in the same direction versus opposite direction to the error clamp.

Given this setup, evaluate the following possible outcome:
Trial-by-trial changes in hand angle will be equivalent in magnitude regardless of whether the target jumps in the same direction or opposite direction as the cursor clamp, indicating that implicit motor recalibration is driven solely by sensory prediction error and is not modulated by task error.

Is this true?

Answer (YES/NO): NO